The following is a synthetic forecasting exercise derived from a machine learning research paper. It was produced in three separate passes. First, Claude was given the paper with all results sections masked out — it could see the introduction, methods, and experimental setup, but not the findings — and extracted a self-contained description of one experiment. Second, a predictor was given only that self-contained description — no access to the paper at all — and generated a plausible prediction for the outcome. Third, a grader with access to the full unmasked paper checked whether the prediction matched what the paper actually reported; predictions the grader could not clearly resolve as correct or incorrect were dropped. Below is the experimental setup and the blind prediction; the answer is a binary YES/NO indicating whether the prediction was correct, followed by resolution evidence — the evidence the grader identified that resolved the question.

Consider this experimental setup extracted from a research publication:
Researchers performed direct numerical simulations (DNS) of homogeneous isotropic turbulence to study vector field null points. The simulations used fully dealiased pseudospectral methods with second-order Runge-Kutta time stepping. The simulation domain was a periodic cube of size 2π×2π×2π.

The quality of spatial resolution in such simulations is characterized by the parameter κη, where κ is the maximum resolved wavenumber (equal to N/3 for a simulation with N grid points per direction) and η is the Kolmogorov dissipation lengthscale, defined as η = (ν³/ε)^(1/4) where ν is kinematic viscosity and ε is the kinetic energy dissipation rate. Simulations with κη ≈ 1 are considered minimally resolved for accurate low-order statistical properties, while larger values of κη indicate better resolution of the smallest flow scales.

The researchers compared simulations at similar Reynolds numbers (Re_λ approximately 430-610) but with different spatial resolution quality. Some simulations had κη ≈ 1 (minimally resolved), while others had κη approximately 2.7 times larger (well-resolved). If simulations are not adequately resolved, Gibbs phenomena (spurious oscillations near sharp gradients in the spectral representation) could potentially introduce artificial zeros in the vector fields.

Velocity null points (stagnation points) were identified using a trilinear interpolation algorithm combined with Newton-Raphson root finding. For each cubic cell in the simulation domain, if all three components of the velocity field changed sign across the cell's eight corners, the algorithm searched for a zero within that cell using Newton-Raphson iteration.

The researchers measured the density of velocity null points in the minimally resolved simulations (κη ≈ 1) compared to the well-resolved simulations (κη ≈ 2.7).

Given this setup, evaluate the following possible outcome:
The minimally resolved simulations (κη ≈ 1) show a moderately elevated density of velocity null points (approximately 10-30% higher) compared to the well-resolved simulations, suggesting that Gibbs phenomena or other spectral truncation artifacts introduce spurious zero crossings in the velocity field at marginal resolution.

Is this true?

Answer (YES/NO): NO